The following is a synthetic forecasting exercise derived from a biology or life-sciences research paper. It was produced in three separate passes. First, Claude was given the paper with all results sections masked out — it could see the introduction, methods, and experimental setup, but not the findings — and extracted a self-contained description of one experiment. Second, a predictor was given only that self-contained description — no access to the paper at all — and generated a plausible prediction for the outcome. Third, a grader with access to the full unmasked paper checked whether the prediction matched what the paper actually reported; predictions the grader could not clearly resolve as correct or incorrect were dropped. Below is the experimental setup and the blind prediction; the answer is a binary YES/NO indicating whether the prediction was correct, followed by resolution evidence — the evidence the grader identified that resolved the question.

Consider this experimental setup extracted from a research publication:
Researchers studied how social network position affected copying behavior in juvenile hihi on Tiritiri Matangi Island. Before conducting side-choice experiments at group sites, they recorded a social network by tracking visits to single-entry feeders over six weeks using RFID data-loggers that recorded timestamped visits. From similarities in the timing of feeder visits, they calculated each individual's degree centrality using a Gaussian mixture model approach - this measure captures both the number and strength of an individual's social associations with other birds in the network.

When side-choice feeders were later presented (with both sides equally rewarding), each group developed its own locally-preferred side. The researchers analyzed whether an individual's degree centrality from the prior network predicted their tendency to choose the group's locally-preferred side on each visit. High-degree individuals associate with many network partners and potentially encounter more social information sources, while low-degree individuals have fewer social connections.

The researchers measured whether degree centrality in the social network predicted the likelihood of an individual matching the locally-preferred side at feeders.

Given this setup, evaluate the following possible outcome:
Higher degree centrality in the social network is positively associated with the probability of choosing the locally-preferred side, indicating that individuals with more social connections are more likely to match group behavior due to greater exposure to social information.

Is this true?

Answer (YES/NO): NO